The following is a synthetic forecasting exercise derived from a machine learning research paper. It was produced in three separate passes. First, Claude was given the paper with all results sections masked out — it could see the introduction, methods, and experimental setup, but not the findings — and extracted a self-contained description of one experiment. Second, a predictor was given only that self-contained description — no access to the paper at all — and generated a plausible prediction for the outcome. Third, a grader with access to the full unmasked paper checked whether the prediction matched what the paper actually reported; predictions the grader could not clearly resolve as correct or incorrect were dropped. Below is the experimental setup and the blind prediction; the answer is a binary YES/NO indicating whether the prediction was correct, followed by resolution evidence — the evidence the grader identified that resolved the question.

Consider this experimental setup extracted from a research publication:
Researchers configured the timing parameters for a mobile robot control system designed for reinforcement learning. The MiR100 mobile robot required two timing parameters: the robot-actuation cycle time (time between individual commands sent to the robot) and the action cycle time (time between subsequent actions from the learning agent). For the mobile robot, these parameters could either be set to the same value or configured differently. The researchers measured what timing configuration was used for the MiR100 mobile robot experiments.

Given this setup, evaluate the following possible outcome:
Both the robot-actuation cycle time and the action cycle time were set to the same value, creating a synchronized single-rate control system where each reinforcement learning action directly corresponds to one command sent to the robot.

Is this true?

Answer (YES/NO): YES